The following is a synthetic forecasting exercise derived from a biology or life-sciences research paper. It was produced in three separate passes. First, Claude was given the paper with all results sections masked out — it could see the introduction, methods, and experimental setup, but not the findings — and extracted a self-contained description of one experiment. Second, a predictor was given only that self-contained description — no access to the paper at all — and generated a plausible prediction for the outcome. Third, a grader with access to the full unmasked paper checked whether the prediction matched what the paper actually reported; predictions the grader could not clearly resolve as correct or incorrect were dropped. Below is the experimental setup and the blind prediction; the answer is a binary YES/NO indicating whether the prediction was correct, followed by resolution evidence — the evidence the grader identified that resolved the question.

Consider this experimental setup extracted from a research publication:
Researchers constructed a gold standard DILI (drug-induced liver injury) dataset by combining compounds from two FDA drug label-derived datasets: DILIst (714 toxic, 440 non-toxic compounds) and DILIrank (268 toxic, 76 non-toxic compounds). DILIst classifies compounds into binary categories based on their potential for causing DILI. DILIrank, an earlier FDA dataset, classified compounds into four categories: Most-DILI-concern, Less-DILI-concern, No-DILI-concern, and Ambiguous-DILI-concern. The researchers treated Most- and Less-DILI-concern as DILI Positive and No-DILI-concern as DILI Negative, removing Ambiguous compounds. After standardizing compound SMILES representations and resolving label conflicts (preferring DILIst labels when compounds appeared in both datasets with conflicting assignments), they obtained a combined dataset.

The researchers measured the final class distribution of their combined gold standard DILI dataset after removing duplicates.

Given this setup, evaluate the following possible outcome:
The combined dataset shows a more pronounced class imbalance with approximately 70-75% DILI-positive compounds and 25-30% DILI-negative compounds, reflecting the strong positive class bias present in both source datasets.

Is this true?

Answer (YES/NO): NO